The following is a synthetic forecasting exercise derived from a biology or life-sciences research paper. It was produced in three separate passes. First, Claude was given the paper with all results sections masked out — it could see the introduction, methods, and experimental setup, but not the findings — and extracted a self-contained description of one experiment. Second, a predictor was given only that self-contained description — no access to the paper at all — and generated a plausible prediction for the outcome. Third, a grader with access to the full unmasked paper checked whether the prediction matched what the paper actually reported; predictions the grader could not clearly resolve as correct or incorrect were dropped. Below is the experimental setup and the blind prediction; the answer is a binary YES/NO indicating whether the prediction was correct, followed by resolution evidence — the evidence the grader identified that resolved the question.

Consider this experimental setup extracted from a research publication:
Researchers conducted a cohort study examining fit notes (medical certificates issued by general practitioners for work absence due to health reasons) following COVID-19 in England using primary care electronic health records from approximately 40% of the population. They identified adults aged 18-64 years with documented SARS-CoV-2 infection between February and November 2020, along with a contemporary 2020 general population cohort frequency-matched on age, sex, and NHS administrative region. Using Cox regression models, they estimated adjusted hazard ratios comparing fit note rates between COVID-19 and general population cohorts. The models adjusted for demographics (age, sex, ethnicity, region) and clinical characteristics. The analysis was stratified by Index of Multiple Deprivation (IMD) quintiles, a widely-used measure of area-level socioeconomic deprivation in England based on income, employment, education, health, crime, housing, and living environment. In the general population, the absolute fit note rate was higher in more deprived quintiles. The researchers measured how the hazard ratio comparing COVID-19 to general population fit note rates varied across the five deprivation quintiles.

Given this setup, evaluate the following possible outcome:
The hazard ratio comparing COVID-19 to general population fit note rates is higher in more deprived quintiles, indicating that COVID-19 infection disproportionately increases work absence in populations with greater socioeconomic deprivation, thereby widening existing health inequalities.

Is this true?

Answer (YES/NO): NO